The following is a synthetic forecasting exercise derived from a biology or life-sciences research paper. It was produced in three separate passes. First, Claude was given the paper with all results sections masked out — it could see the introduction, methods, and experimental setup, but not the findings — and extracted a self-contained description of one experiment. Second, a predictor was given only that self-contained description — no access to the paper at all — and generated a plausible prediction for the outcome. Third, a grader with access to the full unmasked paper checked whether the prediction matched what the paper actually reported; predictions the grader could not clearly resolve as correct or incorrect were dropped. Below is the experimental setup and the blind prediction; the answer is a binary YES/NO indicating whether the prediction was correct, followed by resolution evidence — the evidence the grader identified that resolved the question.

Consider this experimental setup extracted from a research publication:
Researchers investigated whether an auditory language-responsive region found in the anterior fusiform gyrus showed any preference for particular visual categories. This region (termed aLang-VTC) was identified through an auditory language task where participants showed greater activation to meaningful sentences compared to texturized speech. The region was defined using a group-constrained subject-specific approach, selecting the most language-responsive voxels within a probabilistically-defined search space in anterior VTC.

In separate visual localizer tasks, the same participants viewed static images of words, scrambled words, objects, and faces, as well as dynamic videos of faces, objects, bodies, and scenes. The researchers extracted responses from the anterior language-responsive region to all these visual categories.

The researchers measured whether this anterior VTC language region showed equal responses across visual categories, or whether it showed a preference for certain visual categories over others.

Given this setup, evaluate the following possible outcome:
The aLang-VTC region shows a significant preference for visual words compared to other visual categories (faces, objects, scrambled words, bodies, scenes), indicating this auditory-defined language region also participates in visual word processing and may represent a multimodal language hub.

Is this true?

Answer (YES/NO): NO